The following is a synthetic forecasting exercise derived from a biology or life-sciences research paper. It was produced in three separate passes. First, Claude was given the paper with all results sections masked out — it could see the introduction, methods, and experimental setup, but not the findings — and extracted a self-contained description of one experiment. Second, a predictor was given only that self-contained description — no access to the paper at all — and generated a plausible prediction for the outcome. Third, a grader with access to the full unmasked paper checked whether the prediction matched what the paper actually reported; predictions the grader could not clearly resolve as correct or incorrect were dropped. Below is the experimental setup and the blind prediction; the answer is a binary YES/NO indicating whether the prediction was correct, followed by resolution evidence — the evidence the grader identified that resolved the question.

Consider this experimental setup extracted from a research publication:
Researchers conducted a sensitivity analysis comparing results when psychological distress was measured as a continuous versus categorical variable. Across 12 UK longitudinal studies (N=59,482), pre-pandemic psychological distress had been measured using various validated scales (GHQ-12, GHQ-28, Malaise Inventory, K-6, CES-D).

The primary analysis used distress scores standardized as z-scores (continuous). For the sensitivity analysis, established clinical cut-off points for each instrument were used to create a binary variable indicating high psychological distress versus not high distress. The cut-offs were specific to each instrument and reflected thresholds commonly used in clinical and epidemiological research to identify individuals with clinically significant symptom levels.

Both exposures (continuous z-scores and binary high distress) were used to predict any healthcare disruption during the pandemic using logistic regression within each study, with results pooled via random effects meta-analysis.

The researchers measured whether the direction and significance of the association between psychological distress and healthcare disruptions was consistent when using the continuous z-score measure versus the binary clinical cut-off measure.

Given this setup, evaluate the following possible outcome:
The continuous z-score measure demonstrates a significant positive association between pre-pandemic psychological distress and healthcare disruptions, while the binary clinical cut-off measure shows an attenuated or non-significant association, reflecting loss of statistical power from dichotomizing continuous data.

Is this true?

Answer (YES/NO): NO